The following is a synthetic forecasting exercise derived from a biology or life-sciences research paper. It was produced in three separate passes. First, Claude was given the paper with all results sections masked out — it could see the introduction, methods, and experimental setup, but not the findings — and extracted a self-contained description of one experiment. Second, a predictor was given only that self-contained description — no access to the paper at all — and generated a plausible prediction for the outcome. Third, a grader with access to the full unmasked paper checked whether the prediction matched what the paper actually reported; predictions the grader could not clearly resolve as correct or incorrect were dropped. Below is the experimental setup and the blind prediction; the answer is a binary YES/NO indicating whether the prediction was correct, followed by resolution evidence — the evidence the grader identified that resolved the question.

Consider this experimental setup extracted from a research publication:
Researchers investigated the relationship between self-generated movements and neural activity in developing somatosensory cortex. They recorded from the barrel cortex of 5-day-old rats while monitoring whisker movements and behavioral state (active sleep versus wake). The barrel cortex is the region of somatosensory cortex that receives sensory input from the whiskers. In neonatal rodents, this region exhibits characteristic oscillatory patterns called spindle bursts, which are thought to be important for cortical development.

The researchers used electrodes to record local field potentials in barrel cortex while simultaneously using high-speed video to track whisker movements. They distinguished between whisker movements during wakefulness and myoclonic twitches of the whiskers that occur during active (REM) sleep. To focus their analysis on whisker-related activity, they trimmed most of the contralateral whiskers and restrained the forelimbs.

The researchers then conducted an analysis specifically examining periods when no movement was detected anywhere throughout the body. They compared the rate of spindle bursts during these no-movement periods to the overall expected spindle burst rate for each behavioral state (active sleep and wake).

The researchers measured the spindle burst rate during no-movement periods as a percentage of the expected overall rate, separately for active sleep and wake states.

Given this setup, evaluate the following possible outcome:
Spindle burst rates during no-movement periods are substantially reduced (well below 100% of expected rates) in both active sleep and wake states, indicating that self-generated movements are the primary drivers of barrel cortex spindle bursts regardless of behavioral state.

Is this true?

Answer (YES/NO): YES